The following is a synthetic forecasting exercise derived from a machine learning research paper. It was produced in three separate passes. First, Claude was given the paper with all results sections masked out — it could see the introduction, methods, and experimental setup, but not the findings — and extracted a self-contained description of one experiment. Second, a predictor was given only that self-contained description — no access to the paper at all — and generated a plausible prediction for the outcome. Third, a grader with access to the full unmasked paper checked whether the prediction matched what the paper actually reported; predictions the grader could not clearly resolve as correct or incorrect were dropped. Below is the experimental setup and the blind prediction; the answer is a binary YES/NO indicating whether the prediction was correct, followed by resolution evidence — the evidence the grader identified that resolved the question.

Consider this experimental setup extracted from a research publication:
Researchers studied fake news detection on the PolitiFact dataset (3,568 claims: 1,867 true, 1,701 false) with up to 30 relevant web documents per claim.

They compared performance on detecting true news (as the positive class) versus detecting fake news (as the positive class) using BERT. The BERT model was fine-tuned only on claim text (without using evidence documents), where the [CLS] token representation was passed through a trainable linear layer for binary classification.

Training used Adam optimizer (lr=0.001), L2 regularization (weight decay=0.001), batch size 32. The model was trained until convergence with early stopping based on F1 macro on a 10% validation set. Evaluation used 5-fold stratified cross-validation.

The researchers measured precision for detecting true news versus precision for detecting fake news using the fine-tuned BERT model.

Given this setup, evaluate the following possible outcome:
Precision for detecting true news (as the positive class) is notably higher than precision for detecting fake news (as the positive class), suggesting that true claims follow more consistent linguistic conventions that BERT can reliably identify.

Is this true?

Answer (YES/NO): YES